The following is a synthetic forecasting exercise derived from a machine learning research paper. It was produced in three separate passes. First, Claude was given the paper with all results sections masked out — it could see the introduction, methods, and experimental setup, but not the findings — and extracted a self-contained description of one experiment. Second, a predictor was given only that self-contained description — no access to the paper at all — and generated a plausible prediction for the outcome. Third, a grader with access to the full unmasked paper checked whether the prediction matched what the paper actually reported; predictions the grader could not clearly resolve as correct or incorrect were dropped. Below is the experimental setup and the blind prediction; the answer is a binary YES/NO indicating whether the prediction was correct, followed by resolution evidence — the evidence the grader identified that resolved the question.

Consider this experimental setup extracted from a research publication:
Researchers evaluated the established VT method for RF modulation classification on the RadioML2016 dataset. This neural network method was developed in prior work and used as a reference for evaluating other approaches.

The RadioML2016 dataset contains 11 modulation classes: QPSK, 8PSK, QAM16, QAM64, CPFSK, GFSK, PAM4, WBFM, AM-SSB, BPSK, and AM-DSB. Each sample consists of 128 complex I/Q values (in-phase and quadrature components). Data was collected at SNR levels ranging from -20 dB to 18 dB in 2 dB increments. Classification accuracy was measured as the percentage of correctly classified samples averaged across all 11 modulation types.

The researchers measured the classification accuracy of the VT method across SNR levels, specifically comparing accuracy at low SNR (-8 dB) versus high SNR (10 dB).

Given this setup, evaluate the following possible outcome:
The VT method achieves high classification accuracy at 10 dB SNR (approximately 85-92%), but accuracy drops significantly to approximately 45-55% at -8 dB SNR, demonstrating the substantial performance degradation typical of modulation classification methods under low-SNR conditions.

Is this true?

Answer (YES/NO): NO